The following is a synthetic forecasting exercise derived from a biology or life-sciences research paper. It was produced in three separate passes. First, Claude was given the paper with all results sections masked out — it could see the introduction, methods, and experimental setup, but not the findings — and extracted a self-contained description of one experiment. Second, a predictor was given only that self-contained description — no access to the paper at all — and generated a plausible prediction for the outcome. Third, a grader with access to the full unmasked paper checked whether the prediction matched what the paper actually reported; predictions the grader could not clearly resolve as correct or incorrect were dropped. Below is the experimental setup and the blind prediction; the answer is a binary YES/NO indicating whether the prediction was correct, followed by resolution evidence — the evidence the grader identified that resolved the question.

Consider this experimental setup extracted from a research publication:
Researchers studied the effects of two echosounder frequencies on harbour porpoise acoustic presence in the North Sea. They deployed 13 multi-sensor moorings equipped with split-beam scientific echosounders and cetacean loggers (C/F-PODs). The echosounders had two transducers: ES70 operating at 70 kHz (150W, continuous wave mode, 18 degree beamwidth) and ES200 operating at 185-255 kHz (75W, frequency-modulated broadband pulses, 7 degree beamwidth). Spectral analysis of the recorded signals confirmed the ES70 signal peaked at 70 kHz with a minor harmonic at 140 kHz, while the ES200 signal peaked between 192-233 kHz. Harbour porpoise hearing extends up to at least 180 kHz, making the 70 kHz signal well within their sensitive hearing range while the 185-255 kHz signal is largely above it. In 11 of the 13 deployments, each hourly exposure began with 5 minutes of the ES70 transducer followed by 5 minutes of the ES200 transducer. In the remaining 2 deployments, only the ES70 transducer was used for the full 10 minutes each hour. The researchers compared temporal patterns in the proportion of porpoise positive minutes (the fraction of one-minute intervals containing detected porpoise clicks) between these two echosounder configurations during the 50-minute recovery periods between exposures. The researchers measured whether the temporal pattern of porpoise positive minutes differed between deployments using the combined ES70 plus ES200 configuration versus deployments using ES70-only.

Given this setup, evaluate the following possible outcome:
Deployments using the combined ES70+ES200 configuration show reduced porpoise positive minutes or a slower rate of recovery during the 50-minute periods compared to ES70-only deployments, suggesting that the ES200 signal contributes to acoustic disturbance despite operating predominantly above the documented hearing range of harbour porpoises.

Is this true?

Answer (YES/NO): NO